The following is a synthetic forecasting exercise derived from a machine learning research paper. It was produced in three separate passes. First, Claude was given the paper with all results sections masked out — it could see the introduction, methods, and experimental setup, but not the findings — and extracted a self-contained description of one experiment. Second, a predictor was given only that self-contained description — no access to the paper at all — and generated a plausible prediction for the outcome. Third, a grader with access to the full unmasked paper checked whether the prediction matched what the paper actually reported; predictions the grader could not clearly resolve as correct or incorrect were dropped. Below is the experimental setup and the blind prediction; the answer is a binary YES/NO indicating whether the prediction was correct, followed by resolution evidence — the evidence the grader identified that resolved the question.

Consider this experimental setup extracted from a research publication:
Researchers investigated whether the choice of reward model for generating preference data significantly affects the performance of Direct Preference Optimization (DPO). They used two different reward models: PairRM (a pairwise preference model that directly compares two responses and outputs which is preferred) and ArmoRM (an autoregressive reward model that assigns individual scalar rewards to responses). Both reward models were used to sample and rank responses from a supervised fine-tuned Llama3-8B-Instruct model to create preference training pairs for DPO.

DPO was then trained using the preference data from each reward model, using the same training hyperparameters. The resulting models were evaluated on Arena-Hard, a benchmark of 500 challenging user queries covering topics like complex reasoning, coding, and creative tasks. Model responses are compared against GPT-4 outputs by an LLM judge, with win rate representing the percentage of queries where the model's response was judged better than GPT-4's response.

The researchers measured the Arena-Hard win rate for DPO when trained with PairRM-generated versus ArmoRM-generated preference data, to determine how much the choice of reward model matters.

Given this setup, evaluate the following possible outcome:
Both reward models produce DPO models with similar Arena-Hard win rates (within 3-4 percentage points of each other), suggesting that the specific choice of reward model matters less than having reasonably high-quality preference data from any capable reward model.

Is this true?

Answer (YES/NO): NO